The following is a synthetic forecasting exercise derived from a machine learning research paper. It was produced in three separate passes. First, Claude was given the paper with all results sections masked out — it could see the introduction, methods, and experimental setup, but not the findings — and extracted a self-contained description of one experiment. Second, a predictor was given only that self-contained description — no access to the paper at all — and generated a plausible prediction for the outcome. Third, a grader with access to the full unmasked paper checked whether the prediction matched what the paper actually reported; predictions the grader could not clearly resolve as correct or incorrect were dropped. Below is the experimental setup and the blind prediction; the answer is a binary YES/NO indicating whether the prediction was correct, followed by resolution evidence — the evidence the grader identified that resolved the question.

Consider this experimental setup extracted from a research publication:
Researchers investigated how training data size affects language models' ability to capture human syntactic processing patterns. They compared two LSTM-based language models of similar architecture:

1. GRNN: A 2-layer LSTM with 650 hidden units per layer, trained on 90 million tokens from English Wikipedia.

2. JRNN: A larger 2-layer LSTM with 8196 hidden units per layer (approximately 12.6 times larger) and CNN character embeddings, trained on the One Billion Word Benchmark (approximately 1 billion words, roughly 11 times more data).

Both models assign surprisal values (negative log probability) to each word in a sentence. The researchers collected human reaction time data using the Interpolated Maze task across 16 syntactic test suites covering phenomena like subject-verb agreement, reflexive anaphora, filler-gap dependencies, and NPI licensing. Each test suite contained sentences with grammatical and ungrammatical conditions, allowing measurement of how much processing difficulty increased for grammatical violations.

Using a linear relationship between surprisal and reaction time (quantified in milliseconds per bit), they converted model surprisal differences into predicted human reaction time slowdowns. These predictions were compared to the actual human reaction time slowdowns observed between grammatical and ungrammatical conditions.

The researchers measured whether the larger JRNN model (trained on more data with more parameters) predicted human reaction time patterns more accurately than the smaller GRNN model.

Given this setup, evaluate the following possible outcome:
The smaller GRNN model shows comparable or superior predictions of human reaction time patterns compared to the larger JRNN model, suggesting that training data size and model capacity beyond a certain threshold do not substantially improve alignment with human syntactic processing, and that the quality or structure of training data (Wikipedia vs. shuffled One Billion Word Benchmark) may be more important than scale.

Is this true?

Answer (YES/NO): YES